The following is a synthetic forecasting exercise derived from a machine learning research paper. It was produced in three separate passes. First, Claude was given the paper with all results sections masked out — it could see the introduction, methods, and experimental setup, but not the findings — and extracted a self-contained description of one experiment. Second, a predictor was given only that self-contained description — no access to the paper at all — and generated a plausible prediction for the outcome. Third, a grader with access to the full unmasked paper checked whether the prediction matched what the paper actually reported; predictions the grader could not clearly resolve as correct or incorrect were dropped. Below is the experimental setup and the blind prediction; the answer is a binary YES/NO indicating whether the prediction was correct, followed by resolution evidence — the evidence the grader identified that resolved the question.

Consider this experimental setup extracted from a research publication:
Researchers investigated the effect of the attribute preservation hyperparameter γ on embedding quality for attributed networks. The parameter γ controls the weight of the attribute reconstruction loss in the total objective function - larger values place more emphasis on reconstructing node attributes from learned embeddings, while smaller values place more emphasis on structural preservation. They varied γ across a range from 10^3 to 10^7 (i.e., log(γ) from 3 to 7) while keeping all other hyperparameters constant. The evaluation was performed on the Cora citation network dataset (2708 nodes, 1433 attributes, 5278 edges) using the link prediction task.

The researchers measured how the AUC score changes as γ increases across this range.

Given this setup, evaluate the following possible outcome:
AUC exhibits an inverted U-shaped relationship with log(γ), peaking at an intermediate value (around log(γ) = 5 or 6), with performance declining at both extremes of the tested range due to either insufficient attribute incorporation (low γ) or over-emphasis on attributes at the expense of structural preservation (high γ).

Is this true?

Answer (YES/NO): YES